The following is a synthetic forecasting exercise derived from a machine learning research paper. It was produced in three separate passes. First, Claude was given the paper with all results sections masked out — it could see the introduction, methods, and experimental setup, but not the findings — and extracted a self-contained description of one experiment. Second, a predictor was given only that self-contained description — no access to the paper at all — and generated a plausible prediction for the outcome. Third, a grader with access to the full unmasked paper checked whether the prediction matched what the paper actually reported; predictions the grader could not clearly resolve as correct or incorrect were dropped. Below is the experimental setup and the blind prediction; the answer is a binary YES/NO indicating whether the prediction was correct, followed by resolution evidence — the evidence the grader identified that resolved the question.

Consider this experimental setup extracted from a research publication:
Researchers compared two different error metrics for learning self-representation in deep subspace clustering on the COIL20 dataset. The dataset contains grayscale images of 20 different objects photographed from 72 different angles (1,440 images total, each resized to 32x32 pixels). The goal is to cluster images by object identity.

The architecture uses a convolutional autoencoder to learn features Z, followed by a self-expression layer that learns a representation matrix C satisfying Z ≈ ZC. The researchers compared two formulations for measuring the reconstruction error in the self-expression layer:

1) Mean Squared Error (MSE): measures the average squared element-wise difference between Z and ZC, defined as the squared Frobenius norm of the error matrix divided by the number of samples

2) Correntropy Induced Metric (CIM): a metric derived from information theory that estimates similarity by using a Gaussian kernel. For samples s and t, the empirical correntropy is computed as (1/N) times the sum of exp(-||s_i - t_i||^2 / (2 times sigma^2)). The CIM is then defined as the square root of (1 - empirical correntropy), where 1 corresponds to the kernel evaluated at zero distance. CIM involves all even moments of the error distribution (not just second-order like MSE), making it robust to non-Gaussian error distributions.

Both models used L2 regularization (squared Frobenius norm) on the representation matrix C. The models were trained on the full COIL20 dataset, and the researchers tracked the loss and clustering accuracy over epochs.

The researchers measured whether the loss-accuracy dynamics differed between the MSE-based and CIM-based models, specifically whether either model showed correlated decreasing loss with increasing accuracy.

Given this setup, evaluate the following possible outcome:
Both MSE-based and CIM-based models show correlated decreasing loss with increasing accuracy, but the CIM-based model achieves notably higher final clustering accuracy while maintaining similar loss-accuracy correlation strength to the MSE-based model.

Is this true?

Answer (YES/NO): NO